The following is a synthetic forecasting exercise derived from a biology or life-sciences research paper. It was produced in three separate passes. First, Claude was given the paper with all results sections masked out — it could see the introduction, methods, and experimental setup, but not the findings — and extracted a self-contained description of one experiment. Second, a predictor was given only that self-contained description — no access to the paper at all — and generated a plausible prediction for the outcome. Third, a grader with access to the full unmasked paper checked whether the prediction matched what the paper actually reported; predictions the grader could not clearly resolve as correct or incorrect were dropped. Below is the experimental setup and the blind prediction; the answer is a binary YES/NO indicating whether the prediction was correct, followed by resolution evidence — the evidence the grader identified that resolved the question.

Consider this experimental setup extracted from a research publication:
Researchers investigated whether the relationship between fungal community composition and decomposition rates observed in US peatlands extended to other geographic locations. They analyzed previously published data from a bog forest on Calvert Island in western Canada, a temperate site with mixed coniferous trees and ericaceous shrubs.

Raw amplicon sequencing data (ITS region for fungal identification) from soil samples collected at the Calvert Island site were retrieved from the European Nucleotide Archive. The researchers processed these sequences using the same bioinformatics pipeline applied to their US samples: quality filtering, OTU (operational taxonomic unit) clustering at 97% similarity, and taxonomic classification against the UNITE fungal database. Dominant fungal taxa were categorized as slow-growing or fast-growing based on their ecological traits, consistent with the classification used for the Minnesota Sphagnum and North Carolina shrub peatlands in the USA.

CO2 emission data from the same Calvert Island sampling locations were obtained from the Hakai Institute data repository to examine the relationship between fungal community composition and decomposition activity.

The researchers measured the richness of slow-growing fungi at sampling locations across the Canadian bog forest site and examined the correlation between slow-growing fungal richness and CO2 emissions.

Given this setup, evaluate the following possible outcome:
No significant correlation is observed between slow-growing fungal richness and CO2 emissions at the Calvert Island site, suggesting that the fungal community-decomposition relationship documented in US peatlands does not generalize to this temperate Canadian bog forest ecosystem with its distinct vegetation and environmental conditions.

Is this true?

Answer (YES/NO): NO